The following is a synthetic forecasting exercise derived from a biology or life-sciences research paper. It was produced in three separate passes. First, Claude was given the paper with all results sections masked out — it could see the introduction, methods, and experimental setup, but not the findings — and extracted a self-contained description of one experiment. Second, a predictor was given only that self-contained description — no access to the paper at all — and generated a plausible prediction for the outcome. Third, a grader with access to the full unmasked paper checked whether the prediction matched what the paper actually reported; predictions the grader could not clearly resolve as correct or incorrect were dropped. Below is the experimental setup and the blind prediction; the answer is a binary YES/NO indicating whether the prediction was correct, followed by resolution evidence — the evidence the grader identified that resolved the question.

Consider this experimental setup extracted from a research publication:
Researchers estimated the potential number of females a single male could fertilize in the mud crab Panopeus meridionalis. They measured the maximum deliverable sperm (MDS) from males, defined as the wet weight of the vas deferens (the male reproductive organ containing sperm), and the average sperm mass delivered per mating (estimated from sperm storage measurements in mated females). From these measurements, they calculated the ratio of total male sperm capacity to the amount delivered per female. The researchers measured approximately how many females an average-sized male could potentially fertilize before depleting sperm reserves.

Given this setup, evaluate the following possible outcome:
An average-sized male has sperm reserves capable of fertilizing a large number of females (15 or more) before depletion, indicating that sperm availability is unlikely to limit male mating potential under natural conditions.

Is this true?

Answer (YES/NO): NO